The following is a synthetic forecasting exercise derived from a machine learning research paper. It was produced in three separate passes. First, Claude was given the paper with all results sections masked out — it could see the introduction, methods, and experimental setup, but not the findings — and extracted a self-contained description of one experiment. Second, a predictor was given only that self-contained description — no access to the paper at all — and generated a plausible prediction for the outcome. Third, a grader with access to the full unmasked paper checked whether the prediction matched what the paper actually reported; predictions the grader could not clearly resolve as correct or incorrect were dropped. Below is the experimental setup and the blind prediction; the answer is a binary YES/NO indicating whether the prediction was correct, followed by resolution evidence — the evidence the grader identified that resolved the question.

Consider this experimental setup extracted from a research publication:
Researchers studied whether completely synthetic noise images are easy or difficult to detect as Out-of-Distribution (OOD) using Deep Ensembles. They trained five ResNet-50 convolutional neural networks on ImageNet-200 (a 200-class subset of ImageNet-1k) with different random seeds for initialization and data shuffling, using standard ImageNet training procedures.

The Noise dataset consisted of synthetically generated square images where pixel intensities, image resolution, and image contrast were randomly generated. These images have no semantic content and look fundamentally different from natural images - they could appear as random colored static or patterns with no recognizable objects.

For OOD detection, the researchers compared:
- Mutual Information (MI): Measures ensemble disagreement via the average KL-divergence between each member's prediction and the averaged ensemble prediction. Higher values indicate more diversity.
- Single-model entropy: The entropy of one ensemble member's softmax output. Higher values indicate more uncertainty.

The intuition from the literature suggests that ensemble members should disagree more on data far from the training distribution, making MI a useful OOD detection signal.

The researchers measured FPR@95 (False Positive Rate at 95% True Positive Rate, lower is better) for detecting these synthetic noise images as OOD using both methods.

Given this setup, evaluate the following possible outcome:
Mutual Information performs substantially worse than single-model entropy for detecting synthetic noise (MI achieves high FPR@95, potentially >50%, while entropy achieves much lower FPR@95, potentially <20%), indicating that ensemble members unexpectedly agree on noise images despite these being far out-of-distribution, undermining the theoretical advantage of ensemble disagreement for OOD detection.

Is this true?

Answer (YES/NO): NO